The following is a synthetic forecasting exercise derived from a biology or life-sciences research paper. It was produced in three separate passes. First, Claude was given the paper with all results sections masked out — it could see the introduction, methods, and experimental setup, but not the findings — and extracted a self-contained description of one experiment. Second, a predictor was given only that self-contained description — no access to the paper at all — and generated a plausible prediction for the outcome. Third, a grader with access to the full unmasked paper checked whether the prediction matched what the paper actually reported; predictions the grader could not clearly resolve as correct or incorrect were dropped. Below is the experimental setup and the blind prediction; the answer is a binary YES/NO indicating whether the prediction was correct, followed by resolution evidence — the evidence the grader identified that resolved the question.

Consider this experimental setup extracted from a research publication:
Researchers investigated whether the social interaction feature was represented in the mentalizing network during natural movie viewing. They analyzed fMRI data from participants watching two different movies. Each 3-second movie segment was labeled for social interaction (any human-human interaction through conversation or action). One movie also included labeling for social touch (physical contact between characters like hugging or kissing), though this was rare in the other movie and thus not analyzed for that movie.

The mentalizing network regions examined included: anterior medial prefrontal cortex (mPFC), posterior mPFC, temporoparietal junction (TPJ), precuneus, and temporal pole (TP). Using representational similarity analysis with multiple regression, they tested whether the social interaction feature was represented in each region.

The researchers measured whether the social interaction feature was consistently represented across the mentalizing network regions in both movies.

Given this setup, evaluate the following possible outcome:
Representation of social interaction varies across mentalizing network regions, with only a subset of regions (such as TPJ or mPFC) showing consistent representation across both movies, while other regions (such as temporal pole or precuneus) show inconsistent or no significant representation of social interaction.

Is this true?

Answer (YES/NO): NO